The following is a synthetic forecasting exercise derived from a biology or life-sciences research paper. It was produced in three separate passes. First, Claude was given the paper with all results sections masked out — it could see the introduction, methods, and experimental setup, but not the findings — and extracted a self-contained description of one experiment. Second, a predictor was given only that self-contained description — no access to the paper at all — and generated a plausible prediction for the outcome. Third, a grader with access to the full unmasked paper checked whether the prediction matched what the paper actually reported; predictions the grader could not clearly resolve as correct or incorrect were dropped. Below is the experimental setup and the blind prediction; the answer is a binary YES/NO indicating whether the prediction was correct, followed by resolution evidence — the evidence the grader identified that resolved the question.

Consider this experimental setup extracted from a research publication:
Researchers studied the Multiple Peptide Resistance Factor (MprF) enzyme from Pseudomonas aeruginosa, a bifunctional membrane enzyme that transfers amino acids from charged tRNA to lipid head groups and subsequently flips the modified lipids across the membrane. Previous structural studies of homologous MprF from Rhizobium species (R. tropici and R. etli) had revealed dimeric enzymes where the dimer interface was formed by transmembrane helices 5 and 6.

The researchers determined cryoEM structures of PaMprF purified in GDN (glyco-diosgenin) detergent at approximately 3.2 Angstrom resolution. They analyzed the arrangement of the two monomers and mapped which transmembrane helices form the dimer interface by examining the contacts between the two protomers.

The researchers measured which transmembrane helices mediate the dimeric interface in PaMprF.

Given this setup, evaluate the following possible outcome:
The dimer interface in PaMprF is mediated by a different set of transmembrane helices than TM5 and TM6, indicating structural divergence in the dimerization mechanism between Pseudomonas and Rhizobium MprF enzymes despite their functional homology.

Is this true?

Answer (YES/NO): YES